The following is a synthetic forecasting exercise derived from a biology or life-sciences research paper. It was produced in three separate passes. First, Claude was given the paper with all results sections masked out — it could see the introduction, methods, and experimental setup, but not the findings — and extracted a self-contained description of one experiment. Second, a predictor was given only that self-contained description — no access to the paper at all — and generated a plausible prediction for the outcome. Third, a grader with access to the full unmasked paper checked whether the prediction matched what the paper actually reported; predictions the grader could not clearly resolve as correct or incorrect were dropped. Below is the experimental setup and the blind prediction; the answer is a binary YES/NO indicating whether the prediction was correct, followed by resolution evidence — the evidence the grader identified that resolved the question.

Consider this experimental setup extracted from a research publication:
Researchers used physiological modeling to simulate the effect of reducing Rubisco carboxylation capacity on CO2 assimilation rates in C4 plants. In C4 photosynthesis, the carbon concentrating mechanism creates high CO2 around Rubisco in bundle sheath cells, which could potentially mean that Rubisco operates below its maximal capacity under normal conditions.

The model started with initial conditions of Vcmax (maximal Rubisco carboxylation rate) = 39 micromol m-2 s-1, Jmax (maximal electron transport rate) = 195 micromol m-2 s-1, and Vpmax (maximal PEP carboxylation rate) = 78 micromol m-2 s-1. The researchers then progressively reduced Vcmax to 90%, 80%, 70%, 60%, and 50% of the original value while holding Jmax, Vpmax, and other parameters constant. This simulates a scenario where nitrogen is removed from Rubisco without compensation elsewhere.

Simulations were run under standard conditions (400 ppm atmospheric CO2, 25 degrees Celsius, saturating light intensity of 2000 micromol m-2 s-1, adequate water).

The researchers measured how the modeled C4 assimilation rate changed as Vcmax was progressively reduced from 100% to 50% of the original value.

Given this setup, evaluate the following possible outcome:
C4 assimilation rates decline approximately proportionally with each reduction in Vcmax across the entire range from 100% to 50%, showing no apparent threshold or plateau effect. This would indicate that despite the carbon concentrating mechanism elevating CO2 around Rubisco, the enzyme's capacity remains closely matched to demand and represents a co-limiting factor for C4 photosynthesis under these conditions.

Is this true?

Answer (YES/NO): NO